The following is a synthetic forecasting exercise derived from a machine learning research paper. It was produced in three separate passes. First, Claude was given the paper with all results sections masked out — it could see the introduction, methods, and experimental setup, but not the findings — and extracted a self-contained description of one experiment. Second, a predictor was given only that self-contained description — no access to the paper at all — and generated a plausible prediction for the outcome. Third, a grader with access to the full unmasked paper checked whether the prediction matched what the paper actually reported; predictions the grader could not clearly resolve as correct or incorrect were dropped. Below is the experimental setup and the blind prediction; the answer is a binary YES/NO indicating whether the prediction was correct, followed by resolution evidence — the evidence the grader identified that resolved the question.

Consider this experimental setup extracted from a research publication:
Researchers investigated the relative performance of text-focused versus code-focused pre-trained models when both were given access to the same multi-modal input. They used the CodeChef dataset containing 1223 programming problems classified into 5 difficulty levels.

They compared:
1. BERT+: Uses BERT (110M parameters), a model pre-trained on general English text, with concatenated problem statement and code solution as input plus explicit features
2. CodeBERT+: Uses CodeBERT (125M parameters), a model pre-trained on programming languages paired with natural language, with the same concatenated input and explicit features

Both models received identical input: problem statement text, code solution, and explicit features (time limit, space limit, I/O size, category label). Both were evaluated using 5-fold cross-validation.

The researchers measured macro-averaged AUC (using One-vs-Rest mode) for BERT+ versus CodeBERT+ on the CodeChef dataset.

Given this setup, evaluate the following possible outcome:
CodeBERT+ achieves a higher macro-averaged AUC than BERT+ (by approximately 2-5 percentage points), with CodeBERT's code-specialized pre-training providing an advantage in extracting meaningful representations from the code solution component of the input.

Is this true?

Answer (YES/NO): NO